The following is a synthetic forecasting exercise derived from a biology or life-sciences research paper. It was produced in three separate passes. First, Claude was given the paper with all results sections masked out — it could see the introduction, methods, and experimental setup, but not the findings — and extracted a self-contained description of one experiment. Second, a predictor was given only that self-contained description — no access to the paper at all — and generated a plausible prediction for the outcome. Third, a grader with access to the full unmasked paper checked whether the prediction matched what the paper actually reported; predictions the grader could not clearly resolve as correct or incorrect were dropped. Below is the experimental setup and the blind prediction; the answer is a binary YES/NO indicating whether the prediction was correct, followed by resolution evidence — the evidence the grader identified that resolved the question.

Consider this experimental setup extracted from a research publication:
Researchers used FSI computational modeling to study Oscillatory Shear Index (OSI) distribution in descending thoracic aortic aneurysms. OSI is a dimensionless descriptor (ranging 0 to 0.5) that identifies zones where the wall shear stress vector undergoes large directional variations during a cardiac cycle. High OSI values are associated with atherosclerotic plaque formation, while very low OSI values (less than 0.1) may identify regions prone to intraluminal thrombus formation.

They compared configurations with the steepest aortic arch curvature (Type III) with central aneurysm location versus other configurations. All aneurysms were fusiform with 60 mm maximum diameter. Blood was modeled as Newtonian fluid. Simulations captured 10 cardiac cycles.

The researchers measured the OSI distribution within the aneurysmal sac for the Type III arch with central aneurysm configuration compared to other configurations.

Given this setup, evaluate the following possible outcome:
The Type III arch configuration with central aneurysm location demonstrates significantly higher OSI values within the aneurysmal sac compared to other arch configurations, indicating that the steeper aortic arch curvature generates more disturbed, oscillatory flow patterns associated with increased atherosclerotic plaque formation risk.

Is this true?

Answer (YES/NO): NO